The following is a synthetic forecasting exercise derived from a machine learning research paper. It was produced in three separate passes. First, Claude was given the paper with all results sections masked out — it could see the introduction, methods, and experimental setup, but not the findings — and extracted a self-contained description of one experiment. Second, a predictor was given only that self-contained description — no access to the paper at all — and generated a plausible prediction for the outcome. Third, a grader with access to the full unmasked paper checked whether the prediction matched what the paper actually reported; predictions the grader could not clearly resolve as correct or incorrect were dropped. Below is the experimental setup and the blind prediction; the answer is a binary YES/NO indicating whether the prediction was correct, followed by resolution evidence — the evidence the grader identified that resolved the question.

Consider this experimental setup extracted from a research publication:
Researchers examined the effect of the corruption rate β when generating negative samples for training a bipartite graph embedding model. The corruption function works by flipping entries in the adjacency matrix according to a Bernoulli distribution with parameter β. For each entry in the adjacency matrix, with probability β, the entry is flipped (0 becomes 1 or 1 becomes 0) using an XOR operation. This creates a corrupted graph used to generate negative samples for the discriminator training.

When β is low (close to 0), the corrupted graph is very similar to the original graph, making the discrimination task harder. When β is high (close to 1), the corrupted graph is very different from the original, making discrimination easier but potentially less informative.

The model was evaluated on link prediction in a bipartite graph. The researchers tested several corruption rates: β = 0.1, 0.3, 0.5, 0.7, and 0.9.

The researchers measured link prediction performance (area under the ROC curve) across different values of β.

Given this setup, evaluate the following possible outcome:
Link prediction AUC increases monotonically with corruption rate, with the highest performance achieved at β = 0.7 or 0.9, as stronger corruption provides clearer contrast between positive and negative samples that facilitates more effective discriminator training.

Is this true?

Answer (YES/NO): NO